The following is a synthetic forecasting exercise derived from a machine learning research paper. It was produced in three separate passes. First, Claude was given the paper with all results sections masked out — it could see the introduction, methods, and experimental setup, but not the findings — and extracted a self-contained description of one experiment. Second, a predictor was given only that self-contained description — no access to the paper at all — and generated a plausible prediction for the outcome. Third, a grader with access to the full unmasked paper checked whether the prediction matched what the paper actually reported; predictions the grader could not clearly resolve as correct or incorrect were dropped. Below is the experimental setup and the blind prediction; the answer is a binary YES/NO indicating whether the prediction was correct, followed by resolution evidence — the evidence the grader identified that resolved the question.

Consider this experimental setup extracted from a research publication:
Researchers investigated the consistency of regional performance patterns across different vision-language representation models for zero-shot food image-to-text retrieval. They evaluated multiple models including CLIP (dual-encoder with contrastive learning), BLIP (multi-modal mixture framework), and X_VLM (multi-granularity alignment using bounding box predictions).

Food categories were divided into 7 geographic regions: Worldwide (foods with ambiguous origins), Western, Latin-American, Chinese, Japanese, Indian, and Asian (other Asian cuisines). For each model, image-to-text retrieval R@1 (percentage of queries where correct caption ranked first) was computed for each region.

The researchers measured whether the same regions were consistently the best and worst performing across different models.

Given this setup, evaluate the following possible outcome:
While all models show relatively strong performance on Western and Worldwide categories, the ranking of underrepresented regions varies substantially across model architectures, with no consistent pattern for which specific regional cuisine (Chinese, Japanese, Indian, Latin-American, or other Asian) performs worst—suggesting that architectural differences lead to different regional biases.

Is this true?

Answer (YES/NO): NO